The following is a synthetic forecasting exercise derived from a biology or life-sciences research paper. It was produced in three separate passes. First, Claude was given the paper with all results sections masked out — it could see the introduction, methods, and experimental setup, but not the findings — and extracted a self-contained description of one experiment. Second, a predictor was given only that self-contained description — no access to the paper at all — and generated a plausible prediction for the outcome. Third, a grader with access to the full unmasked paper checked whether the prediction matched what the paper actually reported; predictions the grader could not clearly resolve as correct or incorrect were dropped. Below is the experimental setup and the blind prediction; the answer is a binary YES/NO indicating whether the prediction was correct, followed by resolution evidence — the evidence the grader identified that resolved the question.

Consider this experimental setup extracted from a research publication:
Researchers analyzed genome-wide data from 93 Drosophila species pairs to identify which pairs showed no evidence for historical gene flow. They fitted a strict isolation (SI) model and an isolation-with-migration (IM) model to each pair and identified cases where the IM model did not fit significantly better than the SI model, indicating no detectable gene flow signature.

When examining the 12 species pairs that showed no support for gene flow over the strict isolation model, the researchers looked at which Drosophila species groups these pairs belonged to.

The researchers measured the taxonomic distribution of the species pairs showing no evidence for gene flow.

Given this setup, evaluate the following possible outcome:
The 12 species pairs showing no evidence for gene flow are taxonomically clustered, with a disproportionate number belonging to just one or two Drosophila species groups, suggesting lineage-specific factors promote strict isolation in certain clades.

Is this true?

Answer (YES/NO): YES